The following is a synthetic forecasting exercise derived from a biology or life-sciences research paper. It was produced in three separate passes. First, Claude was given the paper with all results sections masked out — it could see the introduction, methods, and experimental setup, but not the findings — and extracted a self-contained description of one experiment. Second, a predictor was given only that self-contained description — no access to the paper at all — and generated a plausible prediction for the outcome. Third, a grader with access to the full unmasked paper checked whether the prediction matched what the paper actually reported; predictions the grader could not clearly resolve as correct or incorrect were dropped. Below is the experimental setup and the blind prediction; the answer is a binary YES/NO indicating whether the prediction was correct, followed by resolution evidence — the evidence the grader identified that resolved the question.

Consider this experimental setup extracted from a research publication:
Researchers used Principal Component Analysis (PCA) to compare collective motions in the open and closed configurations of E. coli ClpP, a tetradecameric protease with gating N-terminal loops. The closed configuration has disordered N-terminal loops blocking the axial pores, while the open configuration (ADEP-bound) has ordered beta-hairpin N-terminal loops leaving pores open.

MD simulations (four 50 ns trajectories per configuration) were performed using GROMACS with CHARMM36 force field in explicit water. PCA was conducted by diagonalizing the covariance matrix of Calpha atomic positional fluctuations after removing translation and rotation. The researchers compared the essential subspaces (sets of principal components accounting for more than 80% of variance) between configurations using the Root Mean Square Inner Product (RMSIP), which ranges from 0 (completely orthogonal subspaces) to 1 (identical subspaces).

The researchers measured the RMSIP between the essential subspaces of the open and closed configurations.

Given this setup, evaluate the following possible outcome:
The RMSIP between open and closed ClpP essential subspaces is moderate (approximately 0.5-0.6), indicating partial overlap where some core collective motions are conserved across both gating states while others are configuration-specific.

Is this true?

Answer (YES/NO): NO